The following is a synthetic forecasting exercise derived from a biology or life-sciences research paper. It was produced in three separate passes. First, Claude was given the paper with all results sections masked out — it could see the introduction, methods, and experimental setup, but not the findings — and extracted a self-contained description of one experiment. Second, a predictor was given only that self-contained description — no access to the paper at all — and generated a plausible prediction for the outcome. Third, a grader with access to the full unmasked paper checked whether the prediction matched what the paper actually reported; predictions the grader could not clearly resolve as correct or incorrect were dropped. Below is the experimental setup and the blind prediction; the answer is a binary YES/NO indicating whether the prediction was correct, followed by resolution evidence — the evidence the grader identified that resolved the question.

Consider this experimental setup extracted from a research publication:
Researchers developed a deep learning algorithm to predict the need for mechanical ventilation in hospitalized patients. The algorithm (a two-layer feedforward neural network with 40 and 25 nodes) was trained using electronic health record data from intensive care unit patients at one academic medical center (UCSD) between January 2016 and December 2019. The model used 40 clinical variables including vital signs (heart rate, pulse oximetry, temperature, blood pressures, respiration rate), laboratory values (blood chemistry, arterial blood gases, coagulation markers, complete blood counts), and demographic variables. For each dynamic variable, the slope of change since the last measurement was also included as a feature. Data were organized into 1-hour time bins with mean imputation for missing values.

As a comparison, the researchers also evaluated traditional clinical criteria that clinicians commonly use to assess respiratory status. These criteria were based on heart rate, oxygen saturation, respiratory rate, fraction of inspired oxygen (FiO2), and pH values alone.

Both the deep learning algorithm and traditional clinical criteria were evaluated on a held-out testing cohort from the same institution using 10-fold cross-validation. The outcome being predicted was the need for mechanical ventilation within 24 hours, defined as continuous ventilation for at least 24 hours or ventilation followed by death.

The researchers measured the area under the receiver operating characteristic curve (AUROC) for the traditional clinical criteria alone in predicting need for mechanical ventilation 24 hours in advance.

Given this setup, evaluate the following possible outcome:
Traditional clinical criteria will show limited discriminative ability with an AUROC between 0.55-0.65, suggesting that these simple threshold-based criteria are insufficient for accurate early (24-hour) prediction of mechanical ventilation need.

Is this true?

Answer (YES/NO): NO